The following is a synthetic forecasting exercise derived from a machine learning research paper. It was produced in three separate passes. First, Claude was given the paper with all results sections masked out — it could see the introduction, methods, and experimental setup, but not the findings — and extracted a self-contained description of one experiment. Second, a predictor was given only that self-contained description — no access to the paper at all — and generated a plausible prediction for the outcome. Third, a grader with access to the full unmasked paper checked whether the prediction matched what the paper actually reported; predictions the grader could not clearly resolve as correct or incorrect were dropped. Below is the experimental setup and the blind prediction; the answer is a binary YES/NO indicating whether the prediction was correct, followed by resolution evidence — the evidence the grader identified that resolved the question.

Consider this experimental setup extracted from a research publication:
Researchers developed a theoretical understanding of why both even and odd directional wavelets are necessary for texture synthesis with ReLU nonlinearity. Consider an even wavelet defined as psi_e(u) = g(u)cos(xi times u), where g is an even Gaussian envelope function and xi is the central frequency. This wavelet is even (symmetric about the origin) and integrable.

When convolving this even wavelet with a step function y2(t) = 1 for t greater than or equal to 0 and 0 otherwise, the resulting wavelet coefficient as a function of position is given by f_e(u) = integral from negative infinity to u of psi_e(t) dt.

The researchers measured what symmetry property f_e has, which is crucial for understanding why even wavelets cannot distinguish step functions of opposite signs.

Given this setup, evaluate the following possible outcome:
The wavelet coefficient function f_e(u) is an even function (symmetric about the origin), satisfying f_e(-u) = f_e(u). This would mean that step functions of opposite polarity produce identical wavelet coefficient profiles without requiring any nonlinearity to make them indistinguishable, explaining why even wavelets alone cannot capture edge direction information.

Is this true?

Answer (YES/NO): NO